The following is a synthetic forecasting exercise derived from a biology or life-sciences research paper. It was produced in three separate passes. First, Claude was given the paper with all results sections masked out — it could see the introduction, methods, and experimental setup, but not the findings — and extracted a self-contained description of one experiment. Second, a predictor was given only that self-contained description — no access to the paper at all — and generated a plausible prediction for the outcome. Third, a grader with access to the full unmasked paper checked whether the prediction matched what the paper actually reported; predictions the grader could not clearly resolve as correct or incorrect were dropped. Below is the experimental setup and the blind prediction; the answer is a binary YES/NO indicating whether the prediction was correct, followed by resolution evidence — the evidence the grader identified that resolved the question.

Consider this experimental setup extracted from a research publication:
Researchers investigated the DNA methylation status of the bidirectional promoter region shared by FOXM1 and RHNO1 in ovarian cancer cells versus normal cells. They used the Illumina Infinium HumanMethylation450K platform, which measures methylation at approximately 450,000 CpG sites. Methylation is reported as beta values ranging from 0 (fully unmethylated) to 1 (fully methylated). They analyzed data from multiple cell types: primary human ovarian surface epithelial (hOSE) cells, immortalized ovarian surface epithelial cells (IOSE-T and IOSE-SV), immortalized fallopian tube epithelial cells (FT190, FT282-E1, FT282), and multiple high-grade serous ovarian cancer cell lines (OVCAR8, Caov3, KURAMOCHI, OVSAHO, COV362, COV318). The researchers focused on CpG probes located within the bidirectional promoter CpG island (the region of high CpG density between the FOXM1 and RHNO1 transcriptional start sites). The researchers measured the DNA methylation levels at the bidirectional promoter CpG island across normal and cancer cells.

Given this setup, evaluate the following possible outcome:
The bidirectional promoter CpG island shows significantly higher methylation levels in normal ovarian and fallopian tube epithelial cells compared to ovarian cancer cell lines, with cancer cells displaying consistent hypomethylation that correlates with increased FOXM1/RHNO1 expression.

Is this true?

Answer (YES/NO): NO